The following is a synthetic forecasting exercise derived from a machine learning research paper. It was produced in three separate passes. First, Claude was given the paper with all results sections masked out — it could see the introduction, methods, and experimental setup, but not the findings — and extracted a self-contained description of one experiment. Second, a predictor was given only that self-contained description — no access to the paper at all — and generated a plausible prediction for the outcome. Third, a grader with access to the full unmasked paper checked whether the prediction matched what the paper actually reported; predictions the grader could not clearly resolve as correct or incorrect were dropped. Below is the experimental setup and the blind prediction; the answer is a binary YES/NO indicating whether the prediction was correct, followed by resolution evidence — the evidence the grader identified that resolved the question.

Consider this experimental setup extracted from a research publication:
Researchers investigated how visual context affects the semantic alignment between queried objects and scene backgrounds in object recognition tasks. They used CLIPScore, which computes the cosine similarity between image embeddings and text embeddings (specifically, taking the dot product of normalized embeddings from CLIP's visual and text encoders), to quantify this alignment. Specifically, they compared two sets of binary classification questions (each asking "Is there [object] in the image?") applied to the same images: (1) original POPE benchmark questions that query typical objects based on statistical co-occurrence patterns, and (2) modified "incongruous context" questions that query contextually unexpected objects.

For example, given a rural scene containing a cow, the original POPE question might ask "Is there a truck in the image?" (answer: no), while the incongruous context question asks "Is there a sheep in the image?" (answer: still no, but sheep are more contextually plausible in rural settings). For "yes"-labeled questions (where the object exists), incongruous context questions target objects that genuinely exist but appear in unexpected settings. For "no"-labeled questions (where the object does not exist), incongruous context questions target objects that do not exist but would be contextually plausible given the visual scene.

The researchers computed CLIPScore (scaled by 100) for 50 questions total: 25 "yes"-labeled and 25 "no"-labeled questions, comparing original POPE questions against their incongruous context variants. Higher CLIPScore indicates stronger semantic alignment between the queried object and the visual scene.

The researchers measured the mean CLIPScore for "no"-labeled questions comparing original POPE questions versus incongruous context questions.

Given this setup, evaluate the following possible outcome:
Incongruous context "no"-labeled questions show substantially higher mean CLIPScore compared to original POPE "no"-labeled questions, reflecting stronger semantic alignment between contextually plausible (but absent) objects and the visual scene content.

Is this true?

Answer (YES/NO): YES